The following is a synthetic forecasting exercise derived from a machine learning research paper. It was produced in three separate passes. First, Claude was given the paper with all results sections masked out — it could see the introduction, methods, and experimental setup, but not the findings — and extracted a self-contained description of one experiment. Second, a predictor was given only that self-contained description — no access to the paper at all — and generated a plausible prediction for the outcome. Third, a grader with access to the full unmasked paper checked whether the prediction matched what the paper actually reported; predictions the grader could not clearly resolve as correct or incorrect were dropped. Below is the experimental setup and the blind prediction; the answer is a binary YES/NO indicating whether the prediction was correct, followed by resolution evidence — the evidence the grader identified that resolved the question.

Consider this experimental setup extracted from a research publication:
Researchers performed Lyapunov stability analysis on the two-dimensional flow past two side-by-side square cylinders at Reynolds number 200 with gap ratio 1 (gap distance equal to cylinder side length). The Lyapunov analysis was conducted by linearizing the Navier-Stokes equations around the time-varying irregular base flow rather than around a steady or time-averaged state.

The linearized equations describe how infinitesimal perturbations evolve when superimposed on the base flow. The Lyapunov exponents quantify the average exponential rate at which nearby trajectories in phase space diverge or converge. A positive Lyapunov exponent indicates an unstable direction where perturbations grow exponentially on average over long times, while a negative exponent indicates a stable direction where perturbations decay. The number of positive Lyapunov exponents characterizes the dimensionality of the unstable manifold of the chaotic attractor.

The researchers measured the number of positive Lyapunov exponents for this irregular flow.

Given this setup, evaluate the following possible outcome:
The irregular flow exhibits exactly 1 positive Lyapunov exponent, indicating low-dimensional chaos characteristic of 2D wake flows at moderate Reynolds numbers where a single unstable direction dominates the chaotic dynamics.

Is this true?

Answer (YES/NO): NO